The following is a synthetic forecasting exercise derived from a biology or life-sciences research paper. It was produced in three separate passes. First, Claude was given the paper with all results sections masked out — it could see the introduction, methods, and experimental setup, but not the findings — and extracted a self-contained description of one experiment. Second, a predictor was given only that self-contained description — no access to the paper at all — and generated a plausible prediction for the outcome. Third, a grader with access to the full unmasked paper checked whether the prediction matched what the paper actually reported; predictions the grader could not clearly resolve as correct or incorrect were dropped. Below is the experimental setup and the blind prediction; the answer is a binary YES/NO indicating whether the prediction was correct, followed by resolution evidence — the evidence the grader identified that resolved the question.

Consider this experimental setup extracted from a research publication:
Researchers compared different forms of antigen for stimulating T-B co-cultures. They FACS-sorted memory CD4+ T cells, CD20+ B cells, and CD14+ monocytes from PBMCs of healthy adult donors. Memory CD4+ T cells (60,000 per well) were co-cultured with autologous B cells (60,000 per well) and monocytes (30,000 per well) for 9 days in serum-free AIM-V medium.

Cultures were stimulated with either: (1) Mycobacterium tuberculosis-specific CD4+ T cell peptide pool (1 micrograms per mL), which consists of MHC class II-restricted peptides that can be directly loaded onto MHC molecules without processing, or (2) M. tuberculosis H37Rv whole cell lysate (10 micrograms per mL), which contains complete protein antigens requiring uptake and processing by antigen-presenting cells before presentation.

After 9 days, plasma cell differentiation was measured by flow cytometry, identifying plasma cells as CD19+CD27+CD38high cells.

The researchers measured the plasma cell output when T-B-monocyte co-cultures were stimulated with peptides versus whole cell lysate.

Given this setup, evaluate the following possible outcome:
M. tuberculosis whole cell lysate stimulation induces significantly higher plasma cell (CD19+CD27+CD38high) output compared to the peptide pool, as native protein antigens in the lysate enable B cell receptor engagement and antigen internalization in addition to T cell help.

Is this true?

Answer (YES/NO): YES